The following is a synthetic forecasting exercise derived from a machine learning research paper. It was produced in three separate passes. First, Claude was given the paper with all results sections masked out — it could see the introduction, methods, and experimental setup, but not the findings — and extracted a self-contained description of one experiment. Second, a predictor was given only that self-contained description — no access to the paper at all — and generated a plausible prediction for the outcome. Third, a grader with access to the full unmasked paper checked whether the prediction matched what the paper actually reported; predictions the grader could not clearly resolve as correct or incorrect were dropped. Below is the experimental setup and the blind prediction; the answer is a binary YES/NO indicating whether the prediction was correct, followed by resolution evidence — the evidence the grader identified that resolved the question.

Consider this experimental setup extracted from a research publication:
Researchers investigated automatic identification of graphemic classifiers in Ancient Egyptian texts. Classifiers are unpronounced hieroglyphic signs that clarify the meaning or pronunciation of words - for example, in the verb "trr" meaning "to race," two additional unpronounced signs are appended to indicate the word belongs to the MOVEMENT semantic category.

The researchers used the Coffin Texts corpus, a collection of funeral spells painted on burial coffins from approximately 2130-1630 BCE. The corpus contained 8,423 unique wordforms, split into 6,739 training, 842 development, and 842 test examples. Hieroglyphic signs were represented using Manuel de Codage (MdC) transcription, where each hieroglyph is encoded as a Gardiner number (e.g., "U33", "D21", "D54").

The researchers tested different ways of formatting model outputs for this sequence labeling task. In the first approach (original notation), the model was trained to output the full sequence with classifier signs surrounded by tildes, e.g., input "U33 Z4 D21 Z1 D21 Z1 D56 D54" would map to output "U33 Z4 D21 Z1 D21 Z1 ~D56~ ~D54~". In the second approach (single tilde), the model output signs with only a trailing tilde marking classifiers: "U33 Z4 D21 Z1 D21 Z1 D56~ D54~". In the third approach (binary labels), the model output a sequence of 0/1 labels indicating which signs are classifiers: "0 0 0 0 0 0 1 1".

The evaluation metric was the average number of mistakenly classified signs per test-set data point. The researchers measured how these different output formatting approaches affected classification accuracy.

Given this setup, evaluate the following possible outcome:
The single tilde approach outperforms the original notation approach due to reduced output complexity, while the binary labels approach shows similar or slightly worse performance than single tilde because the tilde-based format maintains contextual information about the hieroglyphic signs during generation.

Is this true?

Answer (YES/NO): NO